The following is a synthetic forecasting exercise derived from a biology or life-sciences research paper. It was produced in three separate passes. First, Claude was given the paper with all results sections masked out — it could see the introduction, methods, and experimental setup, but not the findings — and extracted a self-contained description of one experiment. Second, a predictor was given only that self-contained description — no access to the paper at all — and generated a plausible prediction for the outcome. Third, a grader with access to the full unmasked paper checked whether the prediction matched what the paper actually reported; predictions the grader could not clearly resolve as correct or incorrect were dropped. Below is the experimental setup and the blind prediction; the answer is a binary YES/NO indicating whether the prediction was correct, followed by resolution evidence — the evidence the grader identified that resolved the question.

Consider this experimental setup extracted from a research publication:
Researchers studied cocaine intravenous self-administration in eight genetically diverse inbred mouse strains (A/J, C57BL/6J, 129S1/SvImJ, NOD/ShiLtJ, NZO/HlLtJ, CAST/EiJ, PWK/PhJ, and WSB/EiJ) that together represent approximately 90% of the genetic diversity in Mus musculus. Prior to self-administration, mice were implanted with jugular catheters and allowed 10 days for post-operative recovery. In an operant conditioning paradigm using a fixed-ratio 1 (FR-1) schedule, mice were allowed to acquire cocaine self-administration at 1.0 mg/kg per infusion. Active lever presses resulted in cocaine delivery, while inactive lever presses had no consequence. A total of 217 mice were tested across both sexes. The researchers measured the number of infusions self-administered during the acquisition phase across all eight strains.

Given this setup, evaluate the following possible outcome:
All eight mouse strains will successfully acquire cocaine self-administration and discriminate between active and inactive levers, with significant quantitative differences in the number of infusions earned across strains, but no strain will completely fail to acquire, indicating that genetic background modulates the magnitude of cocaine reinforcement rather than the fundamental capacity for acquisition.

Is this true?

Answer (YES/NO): NO